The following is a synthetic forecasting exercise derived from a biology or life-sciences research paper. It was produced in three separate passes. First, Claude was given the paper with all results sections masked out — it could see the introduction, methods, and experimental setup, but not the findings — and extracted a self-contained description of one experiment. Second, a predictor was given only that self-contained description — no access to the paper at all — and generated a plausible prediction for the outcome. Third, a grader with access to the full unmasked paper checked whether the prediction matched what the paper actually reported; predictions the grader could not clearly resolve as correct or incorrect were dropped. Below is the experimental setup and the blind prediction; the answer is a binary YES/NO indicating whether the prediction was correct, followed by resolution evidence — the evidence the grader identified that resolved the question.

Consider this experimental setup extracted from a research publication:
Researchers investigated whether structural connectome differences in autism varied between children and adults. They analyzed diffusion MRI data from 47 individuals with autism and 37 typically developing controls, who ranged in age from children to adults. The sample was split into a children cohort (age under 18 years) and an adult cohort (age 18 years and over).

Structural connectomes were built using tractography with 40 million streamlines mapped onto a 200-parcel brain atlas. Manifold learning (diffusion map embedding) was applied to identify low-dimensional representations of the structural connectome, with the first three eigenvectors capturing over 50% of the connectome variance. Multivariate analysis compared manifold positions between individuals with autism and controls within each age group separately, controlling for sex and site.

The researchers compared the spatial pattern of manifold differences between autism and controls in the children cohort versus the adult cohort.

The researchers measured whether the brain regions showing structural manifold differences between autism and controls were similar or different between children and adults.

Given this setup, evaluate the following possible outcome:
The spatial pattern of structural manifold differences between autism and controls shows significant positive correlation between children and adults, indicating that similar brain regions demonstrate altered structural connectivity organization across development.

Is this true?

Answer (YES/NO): NO